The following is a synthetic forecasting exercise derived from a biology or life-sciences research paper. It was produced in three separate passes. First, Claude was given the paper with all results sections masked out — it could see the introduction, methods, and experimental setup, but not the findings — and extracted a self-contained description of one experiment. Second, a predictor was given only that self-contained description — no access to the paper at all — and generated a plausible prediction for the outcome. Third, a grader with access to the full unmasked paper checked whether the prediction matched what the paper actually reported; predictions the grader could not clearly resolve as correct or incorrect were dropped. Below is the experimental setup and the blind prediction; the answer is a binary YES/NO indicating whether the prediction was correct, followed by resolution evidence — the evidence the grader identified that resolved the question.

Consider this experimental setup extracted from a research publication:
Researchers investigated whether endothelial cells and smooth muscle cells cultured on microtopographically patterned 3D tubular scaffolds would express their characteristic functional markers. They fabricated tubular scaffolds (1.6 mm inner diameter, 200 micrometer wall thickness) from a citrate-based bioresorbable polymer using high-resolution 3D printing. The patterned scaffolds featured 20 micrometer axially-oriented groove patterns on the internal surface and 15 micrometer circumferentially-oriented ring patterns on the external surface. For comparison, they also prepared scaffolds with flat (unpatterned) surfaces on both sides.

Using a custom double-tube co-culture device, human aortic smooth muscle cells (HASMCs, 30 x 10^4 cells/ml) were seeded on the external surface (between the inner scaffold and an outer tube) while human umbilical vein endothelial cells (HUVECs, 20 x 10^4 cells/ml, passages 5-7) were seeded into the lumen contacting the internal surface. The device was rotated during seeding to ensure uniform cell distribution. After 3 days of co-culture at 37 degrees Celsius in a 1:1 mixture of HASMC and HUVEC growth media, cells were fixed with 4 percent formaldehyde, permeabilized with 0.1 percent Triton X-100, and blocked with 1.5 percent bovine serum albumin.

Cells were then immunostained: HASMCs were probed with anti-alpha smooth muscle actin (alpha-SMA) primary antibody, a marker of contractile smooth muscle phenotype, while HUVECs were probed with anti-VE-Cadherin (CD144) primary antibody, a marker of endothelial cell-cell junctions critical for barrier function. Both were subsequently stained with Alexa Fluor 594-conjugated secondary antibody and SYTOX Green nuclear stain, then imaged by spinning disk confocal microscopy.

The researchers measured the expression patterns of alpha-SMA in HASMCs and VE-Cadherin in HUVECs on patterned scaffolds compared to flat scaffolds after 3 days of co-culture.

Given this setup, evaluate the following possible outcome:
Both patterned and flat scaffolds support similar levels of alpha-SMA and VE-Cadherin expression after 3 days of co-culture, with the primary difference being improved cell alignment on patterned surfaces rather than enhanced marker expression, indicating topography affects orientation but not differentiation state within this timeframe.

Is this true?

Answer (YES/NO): YES